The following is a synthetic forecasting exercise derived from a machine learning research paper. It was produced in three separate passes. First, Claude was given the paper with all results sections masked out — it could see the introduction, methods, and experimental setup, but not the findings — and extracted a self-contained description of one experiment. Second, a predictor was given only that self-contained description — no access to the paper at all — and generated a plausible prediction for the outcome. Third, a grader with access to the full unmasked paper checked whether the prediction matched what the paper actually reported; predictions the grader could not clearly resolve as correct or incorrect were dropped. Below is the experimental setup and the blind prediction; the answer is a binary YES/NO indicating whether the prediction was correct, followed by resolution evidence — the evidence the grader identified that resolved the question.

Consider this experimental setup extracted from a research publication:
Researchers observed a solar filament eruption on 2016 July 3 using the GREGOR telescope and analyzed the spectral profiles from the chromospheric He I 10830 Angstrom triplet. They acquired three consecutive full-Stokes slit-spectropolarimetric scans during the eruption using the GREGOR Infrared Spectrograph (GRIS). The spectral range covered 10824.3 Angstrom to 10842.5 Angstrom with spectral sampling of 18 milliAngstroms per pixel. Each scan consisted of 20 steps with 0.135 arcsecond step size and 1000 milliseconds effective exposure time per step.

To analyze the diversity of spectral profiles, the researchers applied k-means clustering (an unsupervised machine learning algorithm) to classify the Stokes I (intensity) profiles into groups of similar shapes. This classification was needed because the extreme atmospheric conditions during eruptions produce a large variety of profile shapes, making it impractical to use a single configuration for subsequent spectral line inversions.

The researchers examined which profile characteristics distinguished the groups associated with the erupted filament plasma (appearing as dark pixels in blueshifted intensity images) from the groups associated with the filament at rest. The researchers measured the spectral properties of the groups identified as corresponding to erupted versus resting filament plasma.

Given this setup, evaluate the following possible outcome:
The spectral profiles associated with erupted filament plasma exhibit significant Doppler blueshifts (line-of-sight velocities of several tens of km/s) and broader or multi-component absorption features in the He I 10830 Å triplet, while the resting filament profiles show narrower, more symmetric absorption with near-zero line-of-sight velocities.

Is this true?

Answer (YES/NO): YES